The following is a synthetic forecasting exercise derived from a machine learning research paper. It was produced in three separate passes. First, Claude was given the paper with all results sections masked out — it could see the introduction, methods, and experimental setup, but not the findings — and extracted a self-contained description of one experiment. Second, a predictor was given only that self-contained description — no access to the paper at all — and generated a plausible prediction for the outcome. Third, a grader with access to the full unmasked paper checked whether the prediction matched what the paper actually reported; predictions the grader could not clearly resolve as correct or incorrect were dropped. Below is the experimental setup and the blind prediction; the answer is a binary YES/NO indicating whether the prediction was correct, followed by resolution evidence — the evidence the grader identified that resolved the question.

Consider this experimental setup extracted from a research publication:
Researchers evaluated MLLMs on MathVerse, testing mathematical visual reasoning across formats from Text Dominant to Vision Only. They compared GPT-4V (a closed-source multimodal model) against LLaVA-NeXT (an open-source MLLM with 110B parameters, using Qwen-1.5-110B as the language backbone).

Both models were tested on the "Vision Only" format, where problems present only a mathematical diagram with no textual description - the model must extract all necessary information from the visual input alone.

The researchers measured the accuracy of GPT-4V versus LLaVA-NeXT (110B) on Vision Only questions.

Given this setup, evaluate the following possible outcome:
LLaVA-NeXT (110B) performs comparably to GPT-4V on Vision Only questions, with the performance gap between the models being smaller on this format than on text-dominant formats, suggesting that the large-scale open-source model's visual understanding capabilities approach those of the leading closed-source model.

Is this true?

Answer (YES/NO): NO